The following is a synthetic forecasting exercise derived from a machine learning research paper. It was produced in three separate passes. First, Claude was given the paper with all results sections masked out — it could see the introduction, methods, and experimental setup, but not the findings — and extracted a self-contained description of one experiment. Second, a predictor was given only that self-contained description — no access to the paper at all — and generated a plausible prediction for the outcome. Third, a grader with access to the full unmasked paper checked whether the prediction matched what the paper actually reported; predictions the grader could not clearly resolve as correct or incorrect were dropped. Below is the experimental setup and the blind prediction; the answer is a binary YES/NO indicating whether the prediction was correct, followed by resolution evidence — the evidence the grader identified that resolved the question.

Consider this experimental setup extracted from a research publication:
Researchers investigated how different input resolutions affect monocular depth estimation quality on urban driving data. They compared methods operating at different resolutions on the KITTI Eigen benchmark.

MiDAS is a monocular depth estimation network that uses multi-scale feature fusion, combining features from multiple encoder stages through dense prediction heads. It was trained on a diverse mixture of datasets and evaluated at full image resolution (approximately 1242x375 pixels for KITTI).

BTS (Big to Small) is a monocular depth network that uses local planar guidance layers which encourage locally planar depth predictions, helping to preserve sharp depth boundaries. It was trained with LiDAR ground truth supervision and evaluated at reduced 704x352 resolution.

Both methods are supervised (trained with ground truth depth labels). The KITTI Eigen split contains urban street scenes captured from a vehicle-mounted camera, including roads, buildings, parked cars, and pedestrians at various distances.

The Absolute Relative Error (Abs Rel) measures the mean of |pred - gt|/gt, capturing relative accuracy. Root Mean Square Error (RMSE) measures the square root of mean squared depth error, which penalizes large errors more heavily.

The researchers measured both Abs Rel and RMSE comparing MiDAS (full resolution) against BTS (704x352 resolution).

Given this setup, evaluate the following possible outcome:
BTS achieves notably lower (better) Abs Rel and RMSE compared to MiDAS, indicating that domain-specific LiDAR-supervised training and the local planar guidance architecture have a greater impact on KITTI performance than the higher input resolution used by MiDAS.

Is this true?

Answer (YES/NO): NO